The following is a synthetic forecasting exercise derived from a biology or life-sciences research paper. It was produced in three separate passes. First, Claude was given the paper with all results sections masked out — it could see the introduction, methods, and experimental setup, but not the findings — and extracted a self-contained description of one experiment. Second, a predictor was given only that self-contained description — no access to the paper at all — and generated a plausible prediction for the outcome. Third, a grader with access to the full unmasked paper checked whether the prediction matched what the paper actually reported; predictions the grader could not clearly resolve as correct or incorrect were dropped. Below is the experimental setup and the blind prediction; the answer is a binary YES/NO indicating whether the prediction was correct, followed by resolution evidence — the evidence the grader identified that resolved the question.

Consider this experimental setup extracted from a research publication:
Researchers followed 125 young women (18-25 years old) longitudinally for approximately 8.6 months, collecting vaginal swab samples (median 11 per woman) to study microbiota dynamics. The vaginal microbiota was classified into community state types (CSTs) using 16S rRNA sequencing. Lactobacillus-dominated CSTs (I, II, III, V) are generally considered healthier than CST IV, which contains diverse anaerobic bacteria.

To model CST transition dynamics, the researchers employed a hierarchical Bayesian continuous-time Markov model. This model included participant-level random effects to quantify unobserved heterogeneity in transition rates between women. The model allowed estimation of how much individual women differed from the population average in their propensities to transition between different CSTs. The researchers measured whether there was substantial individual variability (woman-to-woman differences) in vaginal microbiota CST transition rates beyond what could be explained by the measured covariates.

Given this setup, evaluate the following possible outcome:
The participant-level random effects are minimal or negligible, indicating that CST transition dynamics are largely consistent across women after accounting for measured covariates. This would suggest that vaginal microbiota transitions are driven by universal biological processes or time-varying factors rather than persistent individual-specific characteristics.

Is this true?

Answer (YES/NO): NO